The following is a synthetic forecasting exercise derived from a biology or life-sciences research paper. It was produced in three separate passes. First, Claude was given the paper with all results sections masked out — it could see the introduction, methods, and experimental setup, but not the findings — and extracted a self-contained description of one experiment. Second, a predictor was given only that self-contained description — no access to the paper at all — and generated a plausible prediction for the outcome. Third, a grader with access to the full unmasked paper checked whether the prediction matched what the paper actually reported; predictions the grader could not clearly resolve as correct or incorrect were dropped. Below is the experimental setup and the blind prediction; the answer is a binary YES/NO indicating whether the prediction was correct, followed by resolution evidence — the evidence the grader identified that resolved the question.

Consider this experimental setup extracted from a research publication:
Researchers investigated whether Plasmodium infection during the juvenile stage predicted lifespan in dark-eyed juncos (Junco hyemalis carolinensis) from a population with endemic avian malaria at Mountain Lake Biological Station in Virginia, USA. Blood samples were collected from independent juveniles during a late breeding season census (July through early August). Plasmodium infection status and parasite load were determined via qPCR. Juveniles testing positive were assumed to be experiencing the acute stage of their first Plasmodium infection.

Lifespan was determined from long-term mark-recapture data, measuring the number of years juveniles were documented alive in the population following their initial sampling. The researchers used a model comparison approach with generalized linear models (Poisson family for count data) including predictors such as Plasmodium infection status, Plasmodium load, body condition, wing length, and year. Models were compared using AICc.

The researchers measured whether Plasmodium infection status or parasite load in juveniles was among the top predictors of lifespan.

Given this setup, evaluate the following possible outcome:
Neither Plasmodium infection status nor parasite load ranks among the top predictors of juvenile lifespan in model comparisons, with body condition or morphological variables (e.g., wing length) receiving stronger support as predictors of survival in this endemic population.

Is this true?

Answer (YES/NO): NO